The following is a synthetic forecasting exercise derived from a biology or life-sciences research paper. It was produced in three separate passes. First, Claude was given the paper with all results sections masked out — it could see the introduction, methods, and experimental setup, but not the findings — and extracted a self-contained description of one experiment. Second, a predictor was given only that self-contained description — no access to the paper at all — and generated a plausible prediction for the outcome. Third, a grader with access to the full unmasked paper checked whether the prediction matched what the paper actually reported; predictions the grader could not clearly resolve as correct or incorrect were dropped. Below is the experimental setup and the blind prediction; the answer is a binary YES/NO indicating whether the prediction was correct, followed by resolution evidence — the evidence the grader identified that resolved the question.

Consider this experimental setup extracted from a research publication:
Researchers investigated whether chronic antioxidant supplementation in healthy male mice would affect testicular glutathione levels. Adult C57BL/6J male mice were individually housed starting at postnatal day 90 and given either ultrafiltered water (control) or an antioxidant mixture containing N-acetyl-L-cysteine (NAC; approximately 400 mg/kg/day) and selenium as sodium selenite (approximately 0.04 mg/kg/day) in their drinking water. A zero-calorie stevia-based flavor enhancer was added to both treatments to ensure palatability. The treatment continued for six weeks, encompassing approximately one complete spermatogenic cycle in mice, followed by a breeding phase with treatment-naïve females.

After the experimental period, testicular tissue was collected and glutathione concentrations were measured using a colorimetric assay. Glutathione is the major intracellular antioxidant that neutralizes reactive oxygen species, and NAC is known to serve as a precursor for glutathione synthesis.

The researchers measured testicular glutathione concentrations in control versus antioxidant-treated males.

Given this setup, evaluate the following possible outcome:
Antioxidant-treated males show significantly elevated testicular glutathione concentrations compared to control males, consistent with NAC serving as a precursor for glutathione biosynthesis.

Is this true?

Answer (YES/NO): YES